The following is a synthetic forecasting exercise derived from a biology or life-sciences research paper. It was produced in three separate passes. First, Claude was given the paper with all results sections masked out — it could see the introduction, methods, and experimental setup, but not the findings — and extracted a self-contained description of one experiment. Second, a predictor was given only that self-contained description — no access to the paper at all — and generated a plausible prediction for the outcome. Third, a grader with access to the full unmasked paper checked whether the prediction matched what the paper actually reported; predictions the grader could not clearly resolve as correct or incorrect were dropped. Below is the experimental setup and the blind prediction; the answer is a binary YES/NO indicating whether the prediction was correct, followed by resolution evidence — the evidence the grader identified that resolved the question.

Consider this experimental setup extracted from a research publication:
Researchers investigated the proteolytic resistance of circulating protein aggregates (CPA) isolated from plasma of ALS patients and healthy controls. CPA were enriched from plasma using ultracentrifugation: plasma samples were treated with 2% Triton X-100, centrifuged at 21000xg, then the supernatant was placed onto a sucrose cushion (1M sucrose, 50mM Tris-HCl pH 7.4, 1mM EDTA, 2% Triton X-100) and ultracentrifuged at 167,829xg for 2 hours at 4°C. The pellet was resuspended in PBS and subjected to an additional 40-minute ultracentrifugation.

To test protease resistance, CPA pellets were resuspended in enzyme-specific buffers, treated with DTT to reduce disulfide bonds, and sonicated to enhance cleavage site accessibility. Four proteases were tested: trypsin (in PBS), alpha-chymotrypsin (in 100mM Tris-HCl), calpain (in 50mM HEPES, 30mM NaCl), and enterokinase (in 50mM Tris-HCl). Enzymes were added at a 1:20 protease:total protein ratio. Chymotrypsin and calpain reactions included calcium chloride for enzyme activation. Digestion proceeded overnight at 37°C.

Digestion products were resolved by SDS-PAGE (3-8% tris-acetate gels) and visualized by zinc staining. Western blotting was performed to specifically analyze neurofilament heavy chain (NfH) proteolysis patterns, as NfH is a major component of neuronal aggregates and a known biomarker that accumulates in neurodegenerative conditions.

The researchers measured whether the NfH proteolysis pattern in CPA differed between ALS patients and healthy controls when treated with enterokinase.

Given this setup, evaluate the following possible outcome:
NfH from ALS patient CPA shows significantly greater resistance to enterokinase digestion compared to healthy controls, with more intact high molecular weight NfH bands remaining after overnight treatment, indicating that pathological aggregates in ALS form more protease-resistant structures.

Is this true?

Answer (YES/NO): NO